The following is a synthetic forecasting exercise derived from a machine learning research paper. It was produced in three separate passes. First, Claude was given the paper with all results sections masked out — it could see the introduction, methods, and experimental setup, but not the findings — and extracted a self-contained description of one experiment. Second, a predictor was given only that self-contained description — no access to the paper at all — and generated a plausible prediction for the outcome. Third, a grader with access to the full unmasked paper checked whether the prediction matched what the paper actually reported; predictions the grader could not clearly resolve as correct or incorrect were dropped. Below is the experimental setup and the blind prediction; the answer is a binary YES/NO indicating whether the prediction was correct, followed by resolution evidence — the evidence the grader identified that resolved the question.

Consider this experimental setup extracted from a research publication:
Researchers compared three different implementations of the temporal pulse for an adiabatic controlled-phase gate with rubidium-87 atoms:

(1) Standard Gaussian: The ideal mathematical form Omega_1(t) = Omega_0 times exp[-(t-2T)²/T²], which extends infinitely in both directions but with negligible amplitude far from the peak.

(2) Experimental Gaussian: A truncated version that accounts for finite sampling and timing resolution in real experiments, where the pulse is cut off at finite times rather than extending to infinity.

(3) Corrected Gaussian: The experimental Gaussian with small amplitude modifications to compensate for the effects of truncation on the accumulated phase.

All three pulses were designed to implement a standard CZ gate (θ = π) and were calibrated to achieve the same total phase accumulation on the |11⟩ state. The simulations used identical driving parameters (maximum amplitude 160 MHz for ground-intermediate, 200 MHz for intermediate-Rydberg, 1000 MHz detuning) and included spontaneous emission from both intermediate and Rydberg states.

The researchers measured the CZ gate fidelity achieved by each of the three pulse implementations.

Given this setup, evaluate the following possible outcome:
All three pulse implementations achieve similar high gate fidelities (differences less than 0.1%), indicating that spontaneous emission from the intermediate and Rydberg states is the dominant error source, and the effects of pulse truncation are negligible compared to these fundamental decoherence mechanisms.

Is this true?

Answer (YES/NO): YES